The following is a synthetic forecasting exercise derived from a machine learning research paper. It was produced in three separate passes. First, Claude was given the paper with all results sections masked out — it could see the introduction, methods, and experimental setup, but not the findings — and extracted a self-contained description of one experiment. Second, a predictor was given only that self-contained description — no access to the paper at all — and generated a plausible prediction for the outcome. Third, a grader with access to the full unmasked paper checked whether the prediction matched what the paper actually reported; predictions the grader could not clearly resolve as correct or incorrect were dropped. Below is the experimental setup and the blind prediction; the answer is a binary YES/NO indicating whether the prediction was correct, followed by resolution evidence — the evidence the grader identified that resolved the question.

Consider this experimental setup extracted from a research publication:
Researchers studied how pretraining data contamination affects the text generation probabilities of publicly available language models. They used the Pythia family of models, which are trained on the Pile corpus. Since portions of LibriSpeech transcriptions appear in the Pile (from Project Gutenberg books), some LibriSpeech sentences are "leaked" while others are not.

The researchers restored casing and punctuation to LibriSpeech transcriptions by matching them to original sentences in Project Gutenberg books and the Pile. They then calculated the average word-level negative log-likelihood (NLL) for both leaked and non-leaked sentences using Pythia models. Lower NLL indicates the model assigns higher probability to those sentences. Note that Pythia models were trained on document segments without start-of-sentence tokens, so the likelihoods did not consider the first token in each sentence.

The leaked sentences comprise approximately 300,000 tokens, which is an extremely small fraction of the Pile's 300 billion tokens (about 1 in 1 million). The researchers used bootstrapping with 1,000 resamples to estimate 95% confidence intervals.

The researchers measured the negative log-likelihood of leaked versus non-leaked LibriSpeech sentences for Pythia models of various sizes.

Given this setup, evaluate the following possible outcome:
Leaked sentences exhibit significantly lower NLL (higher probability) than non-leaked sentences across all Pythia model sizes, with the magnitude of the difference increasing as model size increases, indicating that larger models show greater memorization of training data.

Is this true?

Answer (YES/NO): NO